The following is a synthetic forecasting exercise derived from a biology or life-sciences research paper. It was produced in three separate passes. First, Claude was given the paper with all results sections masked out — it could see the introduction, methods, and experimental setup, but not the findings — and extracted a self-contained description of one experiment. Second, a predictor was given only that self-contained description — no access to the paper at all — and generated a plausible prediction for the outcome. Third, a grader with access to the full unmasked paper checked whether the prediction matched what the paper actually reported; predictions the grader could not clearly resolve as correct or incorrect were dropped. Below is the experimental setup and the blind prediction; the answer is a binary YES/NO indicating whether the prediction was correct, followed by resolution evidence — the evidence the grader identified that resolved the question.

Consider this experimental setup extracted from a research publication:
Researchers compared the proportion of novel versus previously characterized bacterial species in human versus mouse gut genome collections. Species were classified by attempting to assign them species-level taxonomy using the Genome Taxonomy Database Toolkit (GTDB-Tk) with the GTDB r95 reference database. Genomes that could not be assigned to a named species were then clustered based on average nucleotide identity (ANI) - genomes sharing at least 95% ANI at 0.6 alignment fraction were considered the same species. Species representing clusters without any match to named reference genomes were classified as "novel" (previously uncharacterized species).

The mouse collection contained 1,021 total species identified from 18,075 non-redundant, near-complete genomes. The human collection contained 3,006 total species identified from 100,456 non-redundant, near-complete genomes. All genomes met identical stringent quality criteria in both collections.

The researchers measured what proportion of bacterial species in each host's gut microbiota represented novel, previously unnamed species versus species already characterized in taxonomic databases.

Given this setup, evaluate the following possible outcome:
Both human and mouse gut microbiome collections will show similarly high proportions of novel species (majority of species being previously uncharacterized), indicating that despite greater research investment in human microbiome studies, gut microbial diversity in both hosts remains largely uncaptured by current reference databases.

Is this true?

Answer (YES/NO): NO